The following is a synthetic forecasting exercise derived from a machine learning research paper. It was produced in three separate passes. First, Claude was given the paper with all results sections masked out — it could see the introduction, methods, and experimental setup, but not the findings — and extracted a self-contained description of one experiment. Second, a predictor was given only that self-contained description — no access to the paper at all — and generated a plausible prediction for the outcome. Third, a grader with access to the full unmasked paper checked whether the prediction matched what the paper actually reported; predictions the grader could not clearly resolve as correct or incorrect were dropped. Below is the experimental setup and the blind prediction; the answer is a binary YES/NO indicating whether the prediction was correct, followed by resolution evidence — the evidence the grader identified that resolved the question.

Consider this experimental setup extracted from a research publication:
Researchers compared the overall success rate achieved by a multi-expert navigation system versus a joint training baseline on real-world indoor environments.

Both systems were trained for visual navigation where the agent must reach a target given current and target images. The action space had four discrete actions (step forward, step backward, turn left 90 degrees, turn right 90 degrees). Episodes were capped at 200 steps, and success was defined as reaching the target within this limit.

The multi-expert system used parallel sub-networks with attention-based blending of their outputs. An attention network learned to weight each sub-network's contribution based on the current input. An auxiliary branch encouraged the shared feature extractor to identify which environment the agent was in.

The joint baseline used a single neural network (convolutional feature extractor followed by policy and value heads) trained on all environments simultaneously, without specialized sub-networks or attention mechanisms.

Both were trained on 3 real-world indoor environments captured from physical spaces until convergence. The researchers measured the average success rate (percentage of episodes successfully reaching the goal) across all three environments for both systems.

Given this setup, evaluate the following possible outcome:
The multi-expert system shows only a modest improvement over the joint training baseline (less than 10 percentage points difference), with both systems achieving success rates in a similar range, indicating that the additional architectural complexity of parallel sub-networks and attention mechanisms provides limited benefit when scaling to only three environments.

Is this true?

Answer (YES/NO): YES